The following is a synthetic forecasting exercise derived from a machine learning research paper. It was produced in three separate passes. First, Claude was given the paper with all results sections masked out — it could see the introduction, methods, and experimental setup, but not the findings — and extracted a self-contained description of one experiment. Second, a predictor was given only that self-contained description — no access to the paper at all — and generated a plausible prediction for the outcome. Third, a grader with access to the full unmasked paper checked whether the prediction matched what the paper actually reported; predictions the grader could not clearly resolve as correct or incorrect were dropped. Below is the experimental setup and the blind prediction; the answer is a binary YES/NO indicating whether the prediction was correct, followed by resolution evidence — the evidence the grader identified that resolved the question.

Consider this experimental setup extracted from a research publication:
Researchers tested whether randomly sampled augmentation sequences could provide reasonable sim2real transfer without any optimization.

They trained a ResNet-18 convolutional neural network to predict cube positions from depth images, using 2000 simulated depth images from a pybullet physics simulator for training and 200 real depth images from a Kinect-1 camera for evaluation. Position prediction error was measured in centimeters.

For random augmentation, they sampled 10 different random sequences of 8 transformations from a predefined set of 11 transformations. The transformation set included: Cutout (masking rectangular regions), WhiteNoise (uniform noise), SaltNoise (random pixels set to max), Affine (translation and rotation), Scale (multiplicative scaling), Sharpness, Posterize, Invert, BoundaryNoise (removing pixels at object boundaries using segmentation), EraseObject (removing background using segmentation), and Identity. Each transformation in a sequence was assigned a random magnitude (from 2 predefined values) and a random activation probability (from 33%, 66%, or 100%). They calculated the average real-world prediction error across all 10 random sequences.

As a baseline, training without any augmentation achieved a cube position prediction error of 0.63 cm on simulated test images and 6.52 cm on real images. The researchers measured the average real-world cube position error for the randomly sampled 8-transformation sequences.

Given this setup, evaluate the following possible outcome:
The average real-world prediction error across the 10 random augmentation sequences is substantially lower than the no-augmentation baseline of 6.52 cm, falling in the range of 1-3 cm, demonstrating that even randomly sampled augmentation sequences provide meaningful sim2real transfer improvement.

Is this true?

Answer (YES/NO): NO